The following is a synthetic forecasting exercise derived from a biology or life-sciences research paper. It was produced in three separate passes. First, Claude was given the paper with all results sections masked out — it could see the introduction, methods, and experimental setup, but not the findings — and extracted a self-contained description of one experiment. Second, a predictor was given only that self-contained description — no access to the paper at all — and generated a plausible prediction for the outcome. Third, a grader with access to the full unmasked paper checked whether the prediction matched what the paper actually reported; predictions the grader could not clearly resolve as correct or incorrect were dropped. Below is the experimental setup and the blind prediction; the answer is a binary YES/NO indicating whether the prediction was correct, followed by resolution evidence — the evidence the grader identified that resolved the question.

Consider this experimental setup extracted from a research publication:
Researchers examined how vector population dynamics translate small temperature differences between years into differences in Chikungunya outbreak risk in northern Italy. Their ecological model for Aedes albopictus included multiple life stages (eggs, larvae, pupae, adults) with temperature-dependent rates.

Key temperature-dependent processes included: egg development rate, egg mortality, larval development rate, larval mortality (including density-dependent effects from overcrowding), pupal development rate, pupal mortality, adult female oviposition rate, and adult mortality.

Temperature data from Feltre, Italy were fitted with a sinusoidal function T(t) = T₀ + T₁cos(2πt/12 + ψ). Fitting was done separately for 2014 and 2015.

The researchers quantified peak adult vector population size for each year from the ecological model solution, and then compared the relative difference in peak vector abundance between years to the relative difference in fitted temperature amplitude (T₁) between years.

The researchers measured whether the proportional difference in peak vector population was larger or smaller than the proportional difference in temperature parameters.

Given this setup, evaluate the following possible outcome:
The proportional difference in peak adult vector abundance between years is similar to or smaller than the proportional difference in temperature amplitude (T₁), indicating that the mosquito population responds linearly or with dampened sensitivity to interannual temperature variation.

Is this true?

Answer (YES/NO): NO